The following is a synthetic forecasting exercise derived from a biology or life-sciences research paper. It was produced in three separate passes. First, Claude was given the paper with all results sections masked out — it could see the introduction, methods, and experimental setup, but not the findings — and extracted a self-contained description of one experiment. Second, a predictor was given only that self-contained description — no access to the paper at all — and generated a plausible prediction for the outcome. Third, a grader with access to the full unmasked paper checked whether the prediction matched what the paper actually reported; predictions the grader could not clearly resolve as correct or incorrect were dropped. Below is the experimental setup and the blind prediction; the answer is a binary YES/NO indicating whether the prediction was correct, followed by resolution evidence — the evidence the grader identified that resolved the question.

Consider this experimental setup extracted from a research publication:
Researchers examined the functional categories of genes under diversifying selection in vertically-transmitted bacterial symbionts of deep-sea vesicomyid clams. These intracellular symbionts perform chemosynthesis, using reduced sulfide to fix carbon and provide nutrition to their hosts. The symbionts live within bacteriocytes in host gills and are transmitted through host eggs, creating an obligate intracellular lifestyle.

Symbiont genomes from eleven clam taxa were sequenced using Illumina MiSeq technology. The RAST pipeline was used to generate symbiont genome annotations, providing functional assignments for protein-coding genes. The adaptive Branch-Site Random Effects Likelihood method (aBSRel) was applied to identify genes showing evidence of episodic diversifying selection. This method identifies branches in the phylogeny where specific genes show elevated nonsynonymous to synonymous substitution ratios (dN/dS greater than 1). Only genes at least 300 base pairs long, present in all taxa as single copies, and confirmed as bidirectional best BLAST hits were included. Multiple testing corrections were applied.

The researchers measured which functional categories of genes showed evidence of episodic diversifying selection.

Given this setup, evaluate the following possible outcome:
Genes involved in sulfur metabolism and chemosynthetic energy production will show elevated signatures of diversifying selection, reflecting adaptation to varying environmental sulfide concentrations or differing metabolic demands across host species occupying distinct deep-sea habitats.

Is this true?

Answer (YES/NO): YES